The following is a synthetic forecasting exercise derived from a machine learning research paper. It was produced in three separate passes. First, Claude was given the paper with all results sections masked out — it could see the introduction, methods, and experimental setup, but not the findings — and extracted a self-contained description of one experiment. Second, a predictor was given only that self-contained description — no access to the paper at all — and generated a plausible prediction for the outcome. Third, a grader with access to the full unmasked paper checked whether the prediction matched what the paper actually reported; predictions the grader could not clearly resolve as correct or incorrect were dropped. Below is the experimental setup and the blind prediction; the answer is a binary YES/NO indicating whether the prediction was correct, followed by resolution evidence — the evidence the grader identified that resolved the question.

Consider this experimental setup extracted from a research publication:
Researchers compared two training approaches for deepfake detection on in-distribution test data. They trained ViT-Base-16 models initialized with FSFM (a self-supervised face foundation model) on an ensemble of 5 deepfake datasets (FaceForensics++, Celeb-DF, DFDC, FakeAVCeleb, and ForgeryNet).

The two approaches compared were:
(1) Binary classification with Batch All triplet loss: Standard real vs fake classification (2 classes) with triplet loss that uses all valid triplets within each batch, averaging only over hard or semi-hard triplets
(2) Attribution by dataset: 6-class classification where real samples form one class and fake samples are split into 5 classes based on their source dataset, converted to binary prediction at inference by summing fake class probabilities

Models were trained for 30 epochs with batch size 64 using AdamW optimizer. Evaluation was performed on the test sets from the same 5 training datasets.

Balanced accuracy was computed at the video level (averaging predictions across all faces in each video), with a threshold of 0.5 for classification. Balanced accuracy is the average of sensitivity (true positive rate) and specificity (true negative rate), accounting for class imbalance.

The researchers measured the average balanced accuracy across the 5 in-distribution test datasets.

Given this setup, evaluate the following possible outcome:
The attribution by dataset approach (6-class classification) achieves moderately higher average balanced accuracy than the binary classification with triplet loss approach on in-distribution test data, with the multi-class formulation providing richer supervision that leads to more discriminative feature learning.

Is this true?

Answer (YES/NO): NO